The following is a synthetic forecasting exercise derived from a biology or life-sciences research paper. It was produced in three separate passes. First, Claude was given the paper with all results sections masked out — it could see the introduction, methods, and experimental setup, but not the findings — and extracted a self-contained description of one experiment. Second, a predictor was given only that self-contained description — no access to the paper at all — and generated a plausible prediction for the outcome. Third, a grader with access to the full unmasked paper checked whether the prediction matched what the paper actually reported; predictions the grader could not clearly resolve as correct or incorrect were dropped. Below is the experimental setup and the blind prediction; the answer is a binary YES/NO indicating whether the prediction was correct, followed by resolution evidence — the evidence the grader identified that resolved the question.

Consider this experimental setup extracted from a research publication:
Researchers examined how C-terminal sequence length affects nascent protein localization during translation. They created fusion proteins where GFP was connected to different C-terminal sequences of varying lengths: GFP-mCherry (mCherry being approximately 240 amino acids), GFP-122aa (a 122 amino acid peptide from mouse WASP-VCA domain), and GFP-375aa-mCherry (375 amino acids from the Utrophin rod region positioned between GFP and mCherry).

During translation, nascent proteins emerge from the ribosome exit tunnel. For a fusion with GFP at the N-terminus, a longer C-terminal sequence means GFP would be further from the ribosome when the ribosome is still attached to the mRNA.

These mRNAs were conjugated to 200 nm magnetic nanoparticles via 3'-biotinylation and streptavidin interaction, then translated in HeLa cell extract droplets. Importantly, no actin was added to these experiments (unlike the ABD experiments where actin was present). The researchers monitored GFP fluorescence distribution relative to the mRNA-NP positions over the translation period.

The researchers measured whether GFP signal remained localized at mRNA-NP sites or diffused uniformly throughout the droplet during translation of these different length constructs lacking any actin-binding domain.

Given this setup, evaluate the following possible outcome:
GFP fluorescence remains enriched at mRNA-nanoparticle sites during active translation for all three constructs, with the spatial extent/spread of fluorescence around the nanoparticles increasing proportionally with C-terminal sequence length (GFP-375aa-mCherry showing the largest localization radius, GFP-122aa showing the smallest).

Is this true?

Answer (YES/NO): NO